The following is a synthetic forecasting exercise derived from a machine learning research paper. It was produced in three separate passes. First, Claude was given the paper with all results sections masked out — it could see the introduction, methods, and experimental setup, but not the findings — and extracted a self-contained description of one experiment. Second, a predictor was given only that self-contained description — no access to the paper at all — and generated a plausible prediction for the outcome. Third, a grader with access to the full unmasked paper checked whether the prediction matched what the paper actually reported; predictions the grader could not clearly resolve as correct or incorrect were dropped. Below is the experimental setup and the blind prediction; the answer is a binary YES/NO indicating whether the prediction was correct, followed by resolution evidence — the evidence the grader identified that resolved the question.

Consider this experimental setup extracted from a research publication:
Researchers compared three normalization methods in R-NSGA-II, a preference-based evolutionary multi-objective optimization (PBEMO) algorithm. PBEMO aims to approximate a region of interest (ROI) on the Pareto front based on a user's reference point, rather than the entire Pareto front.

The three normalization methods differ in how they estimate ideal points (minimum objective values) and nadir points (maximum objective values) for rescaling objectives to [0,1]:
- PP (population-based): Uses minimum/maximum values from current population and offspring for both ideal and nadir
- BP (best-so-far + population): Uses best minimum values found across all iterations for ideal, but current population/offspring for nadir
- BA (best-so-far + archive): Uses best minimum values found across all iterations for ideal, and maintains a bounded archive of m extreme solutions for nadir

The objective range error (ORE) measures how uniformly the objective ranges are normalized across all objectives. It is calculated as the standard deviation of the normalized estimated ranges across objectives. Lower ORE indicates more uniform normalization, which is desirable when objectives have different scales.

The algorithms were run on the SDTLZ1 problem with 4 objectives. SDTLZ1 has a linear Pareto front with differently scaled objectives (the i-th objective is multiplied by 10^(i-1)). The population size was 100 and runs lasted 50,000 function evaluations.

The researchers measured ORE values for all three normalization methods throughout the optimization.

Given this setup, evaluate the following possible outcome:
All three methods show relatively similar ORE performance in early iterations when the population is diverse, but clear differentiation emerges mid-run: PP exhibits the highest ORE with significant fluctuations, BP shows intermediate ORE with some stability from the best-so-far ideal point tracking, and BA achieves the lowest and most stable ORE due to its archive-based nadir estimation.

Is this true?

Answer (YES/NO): NO